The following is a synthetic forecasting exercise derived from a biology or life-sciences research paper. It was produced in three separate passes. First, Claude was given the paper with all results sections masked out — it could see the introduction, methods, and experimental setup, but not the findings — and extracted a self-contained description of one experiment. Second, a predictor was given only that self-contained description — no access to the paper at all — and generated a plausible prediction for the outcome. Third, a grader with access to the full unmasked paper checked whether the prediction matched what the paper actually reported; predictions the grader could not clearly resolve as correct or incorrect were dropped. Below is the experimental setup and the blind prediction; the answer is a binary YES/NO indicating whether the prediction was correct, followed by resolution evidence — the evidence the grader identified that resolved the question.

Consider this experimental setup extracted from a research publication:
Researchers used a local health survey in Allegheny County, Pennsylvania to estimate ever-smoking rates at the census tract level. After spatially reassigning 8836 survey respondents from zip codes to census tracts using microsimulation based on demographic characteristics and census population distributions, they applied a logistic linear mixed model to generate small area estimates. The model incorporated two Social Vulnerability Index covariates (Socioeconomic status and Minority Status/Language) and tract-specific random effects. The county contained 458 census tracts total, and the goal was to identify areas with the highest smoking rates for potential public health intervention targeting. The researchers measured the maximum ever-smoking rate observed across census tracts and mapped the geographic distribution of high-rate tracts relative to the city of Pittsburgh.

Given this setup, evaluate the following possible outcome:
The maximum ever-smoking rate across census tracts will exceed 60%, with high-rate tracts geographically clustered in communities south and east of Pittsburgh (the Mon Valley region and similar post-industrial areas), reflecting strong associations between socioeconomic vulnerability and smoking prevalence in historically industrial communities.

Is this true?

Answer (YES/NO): YES